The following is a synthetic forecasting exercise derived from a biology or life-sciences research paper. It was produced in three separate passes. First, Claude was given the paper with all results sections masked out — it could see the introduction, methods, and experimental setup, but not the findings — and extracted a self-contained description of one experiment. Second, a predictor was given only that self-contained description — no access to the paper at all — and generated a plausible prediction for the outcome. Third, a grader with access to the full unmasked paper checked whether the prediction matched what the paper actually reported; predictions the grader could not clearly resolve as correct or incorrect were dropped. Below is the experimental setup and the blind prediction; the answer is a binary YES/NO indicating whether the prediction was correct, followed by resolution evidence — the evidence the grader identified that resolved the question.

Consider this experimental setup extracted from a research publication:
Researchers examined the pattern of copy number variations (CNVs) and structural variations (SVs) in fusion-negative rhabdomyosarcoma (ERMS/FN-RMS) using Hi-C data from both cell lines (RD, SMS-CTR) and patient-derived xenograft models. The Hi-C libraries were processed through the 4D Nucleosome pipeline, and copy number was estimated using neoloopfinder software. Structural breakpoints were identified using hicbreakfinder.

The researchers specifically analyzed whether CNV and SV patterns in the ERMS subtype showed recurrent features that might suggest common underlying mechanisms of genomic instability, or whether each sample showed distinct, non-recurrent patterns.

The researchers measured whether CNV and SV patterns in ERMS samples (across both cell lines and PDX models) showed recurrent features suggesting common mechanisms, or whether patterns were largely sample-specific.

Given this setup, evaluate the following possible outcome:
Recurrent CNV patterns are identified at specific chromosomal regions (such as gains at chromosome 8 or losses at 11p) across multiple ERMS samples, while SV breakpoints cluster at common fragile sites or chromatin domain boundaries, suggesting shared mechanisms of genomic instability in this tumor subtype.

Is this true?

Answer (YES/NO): NO